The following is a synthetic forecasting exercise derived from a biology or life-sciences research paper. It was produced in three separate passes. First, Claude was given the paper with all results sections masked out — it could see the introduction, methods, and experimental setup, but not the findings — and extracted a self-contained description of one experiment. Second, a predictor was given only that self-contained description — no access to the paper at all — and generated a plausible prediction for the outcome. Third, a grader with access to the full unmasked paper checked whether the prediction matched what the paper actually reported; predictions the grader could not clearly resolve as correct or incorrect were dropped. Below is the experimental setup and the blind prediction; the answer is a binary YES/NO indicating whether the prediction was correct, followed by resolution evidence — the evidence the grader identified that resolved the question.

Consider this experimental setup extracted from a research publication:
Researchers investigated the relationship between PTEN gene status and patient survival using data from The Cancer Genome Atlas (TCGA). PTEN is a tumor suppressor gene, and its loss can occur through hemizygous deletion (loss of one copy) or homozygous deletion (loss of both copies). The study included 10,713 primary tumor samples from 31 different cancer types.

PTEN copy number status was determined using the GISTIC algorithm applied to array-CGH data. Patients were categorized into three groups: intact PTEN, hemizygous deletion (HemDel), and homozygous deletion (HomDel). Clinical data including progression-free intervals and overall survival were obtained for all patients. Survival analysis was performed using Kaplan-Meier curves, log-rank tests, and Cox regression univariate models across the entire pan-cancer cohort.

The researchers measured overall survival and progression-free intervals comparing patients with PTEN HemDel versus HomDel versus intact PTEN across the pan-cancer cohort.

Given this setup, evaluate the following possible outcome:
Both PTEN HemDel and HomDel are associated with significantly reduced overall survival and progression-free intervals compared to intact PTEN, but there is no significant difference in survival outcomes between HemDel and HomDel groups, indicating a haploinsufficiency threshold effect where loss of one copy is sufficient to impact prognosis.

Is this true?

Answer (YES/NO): NO